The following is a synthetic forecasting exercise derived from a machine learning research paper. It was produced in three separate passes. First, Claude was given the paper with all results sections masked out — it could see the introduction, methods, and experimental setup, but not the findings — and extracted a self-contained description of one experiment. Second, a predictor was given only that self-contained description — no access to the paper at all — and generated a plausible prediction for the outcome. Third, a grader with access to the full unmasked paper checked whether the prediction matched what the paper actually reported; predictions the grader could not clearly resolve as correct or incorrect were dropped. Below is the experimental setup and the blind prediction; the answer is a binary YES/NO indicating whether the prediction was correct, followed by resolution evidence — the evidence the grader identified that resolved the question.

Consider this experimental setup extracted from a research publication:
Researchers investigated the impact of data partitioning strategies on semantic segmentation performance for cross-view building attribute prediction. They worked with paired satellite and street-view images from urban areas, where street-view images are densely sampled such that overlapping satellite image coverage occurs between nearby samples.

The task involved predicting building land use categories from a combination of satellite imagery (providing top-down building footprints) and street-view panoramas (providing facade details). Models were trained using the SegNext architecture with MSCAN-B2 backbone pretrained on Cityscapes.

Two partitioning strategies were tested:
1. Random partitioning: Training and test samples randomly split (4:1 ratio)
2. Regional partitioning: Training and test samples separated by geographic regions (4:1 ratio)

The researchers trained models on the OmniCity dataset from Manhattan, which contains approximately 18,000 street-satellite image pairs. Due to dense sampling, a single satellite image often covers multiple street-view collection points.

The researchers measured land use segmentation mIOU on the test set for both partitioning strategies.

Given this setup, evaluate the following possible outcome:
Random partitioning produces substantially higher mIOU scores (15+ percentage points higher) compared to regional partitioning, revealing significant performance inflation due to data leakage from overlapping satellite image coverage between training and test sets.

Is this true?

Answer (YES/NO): YES